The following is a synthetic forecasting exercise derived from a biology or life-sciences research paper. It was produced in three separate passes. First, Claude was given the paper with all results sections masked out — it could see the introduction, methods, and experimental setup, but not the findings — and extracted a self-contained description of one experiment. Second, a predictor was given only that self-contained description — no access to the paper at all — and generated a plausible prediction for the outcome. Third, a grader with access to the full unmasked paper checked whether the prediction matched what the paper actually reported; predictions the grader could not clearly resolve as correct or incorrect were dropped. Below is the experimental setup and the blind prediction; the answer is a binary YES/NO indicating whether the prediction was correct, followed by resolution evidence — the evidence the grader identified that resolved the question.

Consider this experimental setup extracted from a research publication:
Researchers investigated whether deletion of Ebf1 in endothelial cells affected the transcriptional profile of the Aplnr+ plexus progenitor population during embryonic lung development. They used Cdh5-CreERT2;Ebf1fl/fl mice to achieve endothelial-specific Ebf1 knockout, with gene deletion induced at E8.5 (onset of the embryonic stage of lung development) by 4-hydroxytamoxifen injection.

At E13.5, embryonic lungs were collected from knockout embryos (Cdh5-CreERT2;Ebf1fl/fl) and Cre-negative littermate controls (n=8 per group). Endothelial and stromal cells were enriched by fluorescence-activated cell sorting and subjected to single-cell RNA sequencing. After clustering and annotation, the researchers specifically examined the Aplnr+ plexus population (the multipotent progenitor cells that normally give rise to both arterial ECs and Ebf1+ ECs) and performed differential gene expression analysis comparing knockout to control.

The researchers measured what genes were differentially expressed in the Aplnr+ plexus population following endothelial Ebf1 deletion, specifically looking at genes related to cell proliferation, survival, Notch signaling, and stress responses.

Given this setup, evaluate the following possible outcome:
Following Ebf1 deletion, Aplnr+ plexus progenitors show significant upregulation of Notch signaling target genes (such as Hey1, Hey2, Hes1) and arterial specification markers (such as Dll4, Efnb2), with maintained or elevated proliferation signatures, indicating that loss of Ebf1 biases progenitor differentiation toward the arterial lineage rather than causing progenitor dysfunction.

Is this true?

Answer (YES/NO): NO